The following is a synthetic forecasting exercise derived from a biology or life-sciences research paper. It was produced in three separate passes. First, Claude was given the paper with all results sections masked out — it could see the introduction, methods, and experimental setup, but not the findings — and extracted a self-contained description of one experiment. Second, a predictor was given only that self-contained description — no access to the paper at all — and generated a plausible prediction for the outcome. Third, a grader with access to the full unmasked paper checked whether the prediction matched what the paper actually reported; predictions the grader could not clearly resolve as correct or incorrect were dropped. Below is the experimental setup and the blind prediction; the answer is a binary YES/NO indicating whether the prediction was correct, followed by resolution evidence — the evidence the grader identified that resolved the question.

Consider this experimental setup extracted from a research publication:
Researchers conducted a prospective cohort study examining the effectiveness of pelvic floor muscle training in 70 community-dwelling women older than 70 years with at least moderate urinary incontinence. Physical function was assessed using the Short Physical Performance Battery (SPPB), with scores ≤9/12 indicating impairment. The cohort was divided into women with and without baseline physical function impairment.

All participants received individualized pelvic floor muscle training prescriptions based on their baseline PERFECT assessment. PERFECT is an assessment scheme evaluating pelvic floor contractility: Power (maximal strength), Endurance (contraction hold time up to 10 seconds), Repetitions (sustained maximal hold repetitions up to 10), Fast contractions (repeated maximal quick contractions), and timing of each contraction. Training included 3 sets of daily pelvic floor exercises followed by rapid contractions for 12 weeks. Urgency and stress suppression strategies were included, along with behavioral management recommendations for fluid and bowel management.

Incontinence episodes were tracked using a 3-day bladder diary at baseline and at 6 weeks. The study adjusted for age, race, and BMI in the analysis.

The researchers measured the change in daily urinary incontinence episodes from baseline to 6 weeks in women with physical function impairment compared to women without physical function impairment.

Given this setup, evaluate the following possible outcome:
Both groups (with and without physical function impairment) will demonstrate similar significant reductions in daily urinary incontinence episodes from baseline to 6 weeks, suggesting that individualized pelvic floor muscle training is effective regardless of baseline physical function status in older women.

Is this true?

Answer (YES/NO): NO